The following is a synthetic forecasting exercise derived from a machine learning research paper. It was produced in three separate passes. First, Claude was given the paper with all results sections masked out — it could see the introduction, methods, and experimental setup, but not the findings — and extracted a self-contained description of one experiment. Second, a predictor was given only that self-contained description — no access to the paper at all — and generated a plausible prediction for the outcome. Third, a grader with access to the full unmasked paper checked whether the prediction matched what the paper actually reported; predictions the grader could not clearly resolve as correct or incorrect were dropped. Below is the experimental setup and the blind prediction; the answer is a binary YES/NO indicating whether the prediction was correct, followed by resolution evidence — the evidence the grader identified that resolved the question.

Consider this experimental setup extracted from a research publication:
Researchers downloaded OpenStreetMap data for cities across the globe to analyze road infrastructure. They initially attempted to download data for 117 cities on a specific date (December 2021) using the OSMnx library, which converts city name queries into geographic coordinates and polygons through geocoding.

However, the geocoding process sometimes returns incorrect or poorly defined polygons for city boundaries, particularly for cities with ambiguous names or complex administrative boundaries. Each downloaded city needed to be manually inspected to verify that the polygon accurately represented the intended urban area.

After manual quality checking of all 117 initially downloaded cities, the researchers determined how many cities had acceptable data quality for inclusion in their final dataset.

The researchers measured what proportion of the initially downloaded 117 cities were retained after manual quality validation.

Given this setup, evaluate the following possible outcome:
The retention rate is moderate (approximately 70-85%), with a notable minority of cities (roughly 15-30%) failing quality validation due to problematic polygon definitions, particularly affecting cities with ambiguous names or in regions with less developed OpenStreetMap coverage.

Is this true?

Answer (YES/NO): YES